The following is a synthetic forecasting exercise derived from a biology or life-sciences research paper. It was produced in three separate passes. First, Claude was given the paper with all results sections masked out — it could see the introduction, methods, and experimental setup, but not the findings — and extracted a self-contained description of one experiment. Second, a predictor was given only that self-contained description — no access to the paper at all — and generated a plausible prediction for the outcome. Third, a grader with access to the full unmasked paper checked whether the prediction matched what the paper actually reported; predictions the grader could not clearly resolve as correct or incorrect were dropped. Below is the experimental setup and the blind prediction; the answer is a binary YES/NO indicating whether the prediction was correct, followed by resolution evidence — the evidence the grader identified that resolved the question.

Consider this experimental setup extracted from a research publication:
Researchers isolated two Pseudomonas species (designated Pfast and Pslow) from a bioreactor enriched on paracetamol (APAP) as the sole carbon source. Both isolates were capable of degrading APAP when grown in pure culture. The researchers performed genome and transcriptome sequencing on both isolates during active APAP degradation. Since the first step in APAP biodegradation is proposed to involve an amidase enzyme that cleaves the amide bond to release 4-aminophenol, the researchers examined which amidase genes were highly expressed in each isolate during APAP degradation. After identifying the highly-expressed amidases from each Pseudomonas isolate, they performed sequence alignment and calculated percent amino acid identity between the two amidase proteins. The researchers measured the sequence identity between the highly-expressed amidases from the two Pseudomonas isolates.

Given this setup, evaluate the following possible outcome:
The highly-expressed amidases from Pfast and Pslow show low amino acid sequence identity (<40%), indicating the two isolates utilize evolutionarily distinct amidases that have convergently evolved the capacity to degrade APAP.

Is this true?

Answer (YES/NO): YES